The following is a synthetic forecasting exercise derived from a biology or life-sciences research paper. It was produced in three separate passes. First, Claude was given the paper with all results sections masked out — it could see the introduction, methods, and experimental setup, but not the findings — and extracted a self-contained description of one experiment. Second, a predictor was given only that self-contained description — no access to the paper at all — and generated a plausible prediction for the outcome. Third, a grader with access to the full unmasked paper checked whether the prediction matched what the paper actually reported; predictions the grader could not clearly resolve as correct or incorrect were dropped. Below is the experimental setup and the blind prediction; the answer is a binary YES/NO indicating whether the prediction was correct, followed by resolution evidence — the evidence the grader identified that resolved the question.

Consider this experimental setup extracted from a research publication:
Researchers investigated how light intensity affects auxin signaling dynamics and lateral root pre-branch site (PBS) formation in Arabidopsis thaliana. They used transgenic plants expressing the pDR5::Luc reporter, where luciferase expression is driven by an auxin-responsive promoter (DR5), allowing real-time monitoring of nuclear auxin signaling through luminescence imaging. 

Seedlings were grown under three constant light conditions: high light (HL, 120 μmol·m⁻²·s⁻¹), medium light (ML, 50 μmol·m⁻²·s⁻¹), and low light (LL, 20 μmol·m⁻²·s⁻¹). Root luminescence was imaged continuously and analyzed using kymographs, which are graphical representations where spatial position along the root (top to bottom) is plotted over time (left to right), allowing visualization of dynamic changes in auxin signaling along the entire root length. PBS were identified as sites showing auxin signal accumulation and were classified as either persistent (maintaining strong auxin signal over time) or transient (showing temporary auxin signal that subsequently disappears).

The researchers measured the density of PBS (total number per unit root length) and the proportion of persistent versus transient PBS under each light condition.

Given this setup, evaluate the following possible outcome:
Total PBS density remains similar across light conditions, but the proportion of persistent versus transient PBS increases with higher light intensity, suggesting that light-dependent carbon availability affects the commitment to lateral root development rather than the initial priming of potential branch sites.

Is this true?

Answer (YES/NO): YES